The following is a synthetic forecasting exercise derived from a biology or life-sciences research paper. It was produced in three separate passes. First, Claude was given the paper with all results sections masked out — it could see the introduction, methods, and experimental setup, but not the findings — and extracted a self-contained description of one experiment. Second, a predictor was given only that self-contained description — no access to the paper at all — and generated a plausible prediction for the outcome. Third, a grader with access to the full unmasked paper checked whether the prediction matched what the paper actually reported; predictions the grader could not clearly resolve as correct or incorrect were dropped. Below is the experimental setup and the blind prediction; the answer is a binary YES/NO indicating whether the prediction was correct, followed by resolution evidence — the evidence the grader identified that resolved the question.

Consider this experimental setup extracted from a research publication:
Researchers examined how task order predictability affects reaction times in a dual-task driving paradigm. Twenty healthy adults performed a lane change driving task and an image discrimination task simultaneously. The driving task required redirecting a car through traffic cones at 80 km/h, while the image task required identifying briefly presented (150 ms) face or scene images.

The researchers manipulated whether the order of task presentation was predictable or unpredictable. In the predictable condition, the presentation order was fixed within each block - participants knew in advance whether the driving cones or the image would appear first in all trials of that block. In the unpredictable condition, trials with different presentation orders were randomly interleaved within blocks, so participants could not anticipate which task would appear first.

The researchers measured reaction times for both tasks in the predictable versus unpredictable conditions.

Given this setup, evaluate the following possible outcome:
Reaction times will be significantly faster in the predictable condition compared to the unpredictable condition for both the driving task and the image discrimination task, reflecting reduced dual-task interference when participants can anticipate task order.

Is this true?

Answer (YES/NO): NO